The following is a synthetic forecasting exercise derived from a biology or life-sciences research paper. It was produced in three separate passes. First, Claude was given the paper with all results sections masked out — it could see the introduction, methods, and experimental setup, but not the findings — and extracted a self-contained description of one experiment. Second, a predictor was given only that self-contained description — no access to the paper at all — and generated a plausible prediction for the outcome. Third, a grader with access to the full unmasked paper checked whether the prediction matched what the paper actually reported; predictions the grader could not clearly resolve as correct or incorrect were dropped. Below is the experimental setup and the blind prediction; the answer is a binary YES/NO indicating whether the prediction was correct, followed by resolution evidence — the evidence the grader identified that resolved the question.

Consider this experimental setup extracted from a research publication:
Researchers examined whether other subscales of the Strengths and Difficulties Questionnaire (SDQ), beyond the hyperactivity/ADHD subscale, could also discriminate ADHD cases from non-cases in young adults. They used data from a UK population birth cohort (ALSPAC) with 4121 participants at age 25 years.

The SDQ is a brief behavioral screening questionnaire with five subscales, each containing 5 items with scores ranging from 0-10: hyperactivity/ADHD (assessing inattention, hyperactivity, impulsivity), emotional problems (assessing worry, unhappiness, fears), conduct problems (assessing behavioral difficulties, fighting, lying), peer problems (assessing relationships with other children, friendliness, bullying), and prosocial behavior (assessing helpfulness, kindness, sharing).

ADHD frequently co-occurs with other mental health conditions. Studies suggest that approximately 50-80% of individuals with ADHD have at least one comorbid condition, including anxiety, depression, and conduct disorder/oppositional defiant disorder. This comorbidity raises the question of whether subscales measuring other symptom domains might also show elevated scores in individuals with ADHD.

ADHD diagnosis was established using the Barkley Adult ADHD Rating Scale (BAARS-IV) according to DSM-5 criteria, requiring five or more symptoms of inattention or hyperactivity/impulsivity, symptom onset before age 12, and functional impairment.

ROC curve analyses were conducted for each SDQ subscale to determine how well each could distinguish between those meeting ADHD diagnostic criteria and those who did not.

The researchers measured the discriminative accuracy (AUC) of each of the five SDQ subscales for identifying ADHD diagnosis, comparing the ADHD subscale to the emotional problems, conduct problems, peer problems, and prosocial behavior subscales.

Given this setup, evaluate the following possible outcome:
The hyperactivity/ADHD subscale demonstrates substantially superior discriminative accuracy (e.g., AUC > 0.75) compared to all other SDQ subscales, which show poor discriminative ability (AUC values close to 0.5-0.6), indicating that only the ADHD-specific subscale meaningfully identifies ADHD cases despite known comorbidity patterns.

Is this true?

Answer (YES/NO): NO